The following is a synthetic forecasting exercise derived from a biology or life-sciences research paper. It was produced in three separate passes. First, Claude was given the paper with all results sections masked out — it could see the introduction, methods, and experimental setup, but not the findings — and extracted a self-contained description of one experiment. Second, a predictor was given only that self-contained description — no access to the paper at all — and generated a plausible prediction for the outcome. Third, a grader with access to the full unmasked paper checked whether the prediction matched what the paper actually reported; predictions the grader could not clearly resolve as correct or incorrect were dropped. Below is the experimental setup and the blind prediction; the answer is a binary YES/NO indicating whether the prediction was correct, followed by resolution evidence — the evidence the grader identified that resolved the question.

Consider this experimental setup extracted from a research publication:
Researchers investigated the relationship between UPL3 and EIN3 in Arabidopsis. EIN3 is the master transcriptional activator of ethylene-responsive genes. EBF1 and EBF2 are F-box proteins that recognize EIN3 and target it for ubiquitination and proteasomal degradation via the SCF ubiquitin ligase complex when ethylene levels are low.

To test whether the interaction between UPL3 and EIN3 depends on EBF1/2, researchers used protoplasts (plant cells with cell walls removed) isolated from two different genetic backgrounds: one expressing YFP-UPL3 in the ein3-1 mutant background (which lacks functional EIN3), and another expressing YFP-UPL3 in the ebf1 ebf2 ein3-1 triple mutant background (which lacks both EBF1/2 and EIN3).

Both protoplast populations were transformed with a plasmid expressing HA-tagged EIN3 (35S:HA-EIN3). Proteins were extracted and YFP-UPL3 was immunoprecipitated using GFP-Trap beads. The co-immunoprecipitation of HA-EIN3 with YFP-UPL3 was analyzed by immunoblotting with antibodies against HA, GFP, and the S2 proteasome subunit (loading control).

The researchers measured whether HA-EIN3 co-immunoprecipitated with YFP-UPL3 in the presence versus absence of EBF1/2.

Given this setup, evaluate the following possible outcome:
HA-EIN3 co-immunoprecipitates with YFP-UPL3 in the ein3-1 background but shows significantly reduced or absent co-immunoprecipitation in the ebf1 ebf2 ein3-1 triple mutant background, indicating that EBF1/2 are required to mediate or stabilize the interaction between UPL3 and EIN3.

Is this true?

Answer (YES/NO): YES